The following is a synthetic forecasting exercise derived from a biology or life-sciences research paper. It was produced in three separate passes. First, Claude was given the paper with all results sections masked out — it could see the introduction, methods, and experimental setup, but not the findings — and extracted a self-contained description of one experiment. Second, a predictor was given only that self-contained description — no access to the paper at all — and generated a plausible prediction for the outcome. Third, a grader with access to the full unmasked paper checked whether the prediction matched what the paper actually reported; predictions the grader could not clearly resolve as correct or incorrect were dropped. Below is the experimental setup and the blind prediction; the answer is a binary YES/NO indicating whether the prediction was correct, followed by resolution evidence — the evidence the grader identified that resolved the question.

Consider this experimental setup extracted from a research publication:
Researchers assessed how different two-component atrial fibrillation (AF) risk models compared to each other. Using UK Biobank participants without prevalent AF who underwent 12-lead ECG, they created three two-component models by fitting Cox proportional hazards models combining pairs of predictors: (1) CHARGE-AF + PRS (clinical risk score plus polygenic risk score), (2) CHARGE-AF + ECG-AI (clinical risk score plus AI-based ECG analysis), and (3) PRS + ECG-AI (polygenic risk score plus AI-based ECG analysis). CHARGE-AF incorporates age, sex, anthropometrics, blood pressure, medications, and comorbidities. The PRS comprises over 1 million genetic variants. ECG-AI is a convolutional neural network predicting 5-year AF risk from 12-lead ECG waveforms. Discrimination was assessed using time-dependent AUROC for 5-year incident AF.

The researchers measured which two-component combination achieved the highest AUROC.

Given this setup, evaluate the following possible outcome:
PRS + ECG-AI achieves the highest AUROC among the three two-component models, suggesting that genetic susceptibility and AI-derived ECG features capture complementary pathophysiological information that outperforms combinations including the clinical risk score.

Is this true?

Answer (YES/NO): NO